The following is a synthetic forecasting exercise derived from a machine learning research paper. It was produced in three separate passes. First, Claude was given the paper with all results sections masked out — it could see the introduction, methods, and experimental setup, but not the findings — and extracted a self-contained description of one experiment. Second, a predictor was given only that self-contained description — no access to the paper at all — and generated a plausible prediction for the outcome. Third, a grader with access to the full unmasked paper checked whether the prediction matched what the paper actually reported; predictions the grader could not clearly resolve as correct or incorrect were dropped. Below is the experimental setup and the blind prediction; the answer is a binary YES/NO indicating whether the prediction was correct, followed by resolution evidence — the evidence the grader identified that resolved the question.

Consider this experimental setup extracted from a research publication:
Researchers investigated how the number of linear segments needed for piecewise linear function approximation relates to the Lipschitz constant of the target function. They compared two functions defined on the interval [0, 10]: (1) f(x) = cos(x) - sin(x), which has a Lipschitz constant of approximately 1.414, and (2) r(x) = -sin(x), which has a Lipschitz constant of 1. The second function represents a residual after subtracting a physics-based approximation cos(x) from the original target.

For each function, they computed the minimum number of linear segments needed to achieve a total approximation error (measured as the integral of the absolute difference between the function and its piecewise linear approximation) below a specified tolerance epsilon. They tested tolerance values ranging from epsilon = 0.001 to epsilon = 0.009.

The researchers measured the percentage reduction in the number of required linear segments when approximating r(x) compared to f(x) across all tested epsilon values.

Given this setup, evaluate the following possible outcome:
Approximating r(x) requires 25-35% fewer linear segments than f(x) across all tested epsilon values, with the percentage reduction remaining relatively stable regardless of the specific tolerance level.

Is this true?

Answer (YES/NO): NO